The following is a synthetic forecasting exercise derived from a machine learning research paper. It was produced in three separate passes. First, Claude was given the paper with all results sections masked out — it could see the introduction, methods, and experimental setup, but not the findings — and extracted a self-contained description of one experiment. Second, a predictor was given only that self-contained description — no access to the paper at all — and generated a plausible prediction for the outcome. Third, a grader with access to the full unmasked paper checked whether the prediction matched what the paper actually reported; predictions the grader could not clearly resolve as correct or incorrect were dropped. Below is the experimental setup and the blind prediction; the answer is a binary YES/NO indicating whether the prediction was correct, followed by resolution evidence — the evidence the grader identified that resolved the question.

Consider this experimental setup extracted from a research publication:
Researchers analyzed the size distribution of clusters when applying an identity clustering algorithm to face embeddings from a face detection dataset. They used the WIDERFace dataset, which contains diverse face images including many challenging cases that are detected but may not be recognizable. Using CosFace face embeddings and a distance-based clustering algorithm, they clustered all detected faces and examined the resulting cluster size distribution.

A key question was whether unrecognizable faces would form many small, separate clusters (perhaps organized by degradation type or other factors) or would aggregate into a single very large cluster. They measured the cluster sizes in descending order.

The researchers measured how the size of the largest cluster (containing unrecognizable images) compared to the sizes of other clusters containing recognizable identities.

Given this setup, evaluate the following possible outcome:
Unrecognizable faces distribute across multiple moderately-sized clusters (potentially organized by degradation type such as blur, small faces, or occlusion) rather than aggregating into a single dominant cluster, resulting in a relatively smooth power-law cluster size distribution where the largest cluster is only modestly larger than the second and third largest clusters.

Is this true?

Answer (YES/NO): NO